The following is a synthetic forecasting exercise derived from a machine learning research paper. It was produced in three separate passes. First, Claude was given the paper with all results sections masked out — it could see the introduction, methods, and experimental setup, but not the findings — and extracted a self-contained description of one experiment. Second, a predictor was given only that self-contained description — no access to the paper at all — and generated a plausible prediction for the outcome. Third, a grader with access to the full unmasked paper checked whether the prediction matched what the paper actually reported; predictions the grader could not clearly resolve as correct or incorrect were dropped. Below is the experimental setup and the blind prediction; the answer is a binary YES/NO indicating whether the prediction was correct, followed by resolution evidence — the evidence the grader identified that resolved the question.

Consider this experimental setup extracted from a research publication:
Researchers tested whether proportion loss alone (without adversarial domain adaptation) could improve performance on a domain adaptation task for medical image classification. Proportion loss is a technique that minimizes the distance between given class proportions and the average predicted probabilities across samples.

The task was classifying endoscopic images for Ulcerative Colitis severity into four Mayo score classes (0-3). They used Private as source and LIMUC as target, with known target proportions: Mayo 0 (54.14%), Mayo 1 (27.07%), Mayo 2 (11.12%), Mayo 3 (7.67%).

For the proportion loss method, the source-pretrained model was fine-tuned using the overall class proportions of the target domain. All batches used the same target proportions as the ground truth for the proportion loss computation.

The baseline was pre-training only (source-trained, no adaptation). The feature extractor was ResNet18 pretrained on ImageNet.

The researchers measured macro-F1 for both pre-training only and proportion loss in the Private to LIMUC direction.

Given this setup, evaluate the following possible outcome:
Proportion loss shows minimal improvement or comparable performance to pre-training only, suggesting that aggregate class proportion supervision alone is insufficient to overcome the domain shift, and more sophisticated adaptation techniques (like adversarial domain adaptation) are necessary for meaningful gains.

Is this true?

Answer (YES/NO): NO